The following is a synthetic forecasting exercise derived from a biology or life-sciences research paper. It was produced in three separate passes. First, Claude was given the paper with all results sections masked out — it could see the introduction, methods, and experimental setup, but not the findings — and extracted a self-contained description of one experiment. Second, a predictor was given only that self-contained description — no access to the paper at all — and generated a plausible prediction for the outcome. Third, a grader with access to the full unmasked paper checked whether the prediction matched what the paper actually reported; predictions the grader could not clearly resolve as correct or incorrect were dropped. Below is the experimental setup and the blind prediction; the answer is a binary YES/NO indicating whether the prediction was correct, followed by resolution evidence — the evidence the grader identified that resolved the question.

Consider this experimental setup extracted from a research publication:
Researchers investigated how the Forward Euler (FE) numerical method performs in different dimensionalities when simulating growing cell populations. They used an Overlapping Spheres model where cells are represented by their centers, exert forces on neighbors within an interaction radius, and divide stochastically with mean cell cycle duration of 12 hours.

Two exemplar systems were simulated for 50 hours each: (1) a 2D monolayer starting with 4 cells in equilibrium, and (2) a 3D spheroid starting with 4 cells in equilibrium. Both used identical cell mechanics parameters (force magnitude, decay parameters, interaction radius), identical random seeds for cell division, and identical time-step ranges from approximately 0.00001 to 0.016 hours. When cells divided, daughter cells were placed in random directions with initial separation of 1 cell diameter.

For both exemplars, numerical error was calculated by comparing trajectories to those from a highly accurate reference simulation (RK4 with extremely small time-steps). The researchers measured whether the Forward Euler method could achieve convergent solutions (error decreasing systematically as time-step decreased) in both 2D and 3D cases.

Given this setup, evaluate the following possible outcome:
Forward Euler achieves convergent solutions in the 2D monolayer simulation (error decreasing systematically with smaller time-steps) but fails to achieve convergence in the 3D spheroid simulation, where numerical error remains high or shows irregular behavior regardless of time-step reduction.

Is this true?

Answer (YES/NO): YES